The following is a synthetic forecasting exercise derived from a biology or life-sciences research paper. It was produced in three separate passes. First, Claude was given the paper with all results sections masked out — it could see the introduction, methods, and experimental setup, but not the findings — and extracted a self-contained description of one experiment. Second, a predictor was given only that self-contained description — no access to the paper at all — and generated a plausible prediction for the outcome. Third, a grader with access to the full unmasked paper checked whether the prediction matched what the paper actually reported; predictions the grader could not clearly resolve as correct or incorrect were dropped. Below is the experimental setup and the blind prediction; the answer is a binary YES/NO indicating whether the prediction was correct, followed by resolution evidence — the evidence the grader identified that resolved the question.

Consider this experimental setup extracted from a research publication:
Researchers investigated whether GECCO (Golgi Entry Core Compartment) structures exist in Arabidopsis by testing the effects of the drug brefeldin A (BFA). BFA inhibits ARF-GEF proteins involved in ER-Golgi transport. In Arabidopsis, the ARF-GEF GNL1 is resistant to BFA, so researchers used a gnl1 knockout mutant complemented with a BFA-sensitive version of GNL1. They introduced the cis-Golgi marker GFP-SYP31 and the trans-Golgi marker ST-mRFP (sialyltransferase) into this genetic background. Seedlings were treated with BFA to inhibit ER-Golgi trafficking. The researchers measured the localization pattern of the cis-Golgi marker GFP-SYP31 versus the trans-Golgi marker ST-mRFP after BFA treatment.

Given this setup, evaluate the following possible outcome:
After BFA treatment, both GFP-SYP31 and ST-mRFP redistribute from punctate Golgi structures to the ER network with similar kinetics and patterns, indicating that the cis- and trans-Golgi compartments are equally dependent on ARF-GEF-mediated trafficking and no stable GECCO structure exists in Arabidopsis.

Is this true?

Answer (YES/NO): NO